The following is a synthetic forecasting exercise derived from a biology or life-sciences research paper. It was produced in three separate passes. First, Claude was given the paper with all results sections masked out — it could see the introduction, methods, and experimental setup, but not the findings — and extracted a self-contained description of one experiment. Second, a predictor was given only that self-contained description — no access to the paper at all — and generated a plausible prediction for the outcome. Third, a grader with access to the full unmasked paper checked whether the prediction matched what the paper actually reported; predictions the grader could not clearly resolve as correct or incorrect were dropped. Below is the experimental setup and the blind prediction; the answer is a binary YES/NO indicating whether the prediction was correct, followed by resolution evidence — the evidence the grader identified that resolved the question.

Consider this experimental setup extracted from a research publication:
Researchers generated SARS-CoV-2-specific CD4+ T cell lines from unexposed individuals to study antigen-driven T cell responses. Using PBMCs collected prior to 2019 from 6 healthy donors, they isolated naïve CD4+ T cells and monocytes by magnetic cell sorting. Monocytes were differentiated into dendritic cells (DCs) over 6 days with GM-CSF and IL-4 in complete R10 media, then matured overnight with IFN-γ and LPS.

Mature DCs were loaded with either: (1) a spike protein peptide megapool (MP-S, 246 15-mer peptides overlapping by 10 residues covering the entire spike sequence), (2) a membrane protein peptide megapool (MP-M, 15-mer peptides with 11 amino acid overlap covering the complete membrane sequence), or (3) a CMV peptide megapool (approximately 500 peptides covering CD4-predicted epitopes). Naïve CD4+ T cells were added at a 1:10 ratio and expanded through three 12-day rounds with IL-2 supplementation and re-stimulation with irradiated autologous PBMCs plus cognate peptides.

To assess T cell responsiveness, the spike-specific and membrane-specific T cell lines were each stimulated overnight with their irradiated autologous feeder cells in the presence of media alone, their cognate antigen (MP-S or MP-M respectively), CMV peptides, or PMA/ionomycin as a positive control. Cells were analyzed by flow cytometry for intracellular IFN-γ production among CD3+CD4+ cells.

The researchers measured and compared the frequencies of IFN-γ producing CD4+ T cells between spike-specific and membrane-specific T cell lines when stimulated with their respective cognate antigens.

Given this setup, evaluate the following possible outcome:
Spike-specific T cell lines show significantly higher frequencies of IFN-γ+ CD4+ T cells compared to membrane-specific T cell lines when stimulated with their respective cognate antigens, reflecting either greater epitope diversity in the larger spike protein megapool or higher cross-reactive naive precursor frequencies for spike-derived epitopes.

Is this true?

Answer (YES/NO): NO